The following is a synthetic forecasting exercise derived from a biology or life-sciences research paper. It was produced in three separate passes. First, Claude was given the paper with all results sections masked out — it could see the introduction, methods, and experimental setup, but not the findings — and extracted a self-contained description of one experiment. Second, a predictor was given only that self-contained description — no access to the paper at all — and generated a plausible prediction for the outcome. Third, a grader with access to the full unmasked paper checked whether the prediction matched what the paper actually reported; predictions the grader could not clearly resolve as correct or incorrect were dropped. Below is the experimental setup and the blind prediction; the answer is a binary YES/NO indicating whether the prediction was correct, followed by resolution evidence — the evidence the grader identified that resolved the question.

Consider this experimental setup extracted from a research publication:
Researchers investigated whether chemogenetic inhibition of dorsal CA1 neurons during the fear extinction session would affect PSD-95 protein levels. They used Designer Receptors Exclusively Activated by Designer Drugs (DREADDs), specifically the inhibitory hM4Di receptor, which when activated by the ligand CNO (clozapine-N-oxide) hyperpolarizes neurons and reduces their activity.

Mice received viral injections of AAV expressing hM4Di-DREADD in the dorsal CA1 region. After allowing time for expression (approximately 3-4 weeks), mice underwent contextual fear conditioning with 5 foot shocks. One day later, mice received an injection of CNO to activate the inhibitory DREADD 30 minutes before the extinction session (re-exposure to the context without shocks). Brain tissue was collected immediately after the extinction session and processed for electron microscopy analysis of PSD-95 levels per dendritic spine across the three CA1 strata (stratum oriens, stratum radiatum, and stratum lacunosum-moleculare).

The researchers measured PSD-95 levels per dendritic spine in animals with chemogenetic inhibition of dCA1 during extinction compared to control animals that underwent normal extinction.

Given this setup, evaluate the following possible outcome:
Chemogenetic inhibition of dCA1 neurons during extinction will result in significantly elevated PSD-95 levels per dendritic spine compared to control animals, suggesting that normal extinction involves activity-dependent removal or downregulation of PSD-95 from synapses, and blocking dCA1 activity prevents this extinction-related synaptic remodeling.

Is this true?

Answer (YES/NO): NO